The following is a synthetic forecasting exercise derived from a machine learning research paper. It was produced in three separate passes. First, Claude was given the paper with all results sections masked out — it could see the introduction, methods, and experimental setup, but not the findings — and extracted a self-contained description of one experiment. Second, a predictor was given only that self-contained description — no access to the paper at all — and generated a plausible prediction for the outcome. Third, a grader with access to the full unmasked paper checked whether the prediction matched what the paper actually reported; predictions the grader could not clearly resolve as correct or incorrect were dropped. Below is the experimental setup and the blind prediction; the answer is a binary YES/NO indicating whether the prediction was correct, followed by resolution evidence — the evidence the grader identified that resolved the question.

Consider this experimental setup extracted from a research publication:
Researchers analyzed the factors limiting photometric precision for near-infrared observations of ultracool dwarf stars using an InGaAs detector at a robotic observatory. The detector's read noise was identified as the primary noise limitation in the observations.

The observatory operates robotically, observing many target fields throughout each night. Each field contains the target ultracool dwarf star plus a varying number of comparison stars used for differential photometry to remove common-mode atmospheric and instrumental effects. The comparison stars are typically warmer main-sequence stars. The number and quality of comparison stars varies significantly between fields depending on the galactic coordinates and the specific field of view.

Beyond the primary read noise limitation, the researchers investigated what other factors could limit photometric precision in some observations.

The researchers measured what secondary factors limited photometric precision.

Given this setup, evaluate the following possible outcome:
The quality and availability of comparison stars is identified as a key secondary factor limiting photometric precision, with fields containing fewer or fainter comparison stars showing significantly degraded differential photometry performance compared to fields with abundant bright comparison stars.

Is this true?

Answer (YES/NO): YES